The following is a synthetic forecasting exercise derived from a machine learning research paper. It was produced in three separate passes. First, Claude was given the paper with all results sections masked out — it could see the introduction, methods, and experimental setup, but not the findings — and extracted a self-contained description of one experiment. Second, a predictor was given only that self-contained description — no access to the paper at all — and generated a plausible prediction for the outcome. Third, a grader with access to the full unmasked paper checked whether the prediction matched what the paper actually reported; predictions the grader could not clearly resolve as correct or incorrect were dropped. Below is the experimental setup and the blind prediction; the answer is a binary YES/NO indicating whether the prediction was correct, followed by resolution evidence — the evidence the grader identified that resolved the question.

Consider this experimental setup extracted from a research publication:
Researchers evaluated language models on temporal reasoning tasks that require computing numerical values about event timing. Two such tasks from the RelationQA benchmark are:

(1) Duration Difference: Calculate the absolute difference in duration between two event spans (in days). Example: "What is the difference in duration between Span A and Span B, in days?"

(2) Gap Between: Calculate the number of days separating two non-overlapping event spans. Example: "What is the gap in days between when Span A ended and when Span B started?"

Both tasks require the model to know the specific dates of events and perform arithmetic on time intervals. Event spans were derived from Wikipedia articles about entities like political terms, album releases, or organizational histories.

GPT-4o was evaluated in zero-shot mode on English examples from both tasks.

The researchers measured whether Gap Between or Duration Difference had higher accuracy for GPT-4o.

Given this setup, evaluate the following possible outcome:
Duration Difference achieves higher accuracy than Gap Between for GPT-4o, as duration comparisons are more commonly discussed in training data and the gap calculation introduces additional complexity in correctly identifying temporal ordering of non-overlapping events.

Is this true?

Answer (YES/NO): YES